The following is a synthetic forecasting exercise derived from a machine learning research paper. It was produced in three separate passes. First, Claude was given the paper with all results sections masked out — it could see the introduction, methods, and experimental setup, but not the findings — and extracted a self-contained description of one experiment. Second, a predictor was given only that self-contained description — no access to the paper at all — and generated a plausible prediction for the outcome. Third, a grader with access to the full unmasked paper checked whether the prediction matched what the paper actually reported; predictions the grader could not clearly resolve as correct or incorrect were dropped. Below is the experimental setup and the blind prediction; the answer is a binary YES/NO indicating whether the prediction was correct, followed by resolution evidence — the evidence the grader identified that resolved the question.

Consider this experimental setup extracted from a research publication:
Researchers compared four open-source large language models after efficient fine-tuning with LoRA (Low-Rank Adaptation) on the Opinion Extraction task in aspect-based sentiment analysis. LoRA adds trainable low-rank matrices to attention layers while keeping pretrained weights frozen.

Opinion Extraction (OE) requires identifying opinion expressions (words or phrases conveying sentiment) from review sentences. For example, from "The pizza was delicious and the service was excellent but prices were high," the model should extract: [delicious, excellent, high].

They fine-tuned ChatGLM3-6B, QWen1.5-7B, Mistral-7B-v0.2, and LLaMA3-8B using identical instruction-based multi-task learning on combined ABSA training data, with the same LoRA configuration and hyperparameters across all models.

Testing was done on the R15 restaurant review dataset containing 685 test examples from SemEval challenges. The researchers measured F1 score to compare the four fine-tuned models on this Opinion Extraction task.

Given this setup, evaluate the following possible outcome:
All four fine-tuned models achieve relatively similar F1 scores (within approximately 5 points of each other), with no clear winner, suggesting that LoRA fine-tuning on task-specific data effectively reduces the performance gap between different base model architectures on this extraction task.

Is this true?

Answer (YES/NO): NO